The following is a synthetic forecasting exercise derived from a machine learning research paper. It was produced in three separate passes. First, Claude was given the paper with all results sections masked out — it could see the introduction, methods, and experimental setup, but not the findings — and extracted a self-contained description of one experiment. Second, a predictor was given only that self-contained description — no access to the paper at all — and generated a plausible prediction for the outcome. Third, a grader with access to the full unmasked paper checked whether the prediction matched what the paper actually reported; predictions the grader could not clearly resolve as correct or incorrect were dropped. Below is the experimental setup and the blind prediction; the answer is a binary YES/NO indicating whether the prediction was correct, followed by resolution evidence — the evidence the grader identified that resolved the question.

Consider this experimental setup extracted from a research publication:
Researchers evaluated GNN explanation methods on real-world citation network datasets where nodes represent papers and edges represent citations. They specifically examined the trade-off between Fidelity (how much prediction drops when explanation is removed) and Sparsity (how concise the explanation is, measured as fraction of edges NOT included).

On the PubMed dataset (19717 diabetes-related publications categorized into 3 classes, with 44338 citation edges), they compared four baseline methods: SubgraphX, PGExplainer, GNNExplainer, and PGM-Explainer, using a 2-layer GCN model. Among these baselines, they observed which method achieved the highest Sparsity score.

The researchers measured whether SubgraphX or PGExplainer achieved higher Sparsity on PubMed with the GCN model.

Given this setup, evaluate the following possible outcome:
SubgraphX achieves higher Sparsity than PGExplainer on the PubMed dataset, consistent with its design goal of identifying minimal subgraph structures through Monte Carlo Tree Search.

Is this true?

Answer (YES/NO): YES